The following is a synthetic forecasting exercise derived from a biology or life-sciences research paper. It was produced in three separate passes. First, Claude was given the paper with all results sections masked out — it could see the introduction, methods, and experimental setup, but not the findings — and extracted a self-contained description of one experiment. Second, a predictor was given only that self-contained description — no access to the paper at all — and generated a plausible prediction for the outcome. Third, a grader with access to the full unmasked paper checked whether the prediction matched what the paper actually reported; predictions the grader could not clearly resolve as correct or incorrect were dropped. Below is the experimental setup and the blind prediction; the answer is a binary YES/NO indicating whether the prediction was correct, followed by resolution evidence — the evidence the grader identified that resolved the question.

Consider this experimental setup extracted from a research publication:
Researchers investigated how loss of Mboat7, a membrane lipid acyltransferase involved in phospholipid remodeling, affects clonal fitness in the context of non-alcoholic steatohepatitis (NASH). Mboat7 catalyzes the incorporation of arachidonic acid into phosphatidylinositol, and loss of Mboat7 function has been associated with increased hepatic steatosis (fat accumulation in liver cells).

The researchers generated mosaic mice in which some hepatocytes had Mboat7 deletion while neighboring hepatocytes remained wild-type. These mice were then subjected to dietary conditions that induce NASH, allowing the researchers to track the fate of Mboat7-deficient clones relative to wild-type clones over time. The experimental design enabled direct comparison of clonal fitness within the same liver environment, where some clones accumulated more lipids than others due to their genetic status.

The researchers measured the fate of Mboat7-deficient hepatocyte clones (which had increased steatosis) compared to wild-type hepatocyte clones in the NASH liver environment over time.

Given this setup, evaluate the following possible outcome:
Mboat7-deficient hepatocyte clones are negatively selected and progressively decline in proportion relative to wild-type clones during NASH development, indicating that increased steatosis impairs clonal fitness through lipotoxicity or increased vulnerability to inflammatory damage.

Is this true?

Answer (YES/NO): YES